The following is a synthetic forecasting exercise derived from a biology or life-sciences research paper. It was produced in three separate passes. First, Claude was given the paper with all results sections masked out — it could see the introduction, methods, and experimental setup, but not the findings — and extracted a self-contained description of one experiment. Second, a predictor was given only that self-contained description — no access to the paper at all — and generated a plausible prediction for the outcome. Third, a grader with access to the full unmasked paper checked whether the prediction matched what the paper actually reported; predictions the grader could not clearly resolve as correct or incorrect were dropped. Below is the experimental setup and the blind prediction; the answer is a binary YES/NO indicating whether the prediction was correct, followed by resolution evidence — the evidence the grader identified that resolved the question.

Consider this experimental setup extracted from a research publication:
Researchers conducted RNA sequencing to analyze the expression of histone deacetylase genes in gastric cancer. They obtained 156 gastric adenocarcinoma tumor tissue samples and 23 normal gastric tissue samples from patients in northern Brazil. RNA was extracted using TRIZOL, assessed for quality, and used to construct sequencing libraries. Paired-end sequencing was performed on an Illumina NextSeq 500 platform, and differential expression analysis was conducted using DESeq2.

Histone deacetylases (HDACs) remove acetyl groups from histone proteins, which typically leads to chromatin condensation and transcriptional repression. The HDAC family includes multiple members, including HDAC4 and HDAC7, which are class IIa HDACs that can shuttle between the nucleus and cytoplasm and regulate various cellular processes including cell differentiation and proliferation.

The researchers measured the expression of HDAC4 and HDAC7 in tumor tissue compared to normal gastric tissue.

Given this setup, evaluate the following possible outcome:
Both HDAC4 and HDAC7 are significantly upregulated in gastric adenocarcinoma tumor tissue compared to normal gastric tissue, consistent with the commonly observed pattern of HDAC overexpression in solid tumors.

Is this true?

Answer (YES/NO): YES